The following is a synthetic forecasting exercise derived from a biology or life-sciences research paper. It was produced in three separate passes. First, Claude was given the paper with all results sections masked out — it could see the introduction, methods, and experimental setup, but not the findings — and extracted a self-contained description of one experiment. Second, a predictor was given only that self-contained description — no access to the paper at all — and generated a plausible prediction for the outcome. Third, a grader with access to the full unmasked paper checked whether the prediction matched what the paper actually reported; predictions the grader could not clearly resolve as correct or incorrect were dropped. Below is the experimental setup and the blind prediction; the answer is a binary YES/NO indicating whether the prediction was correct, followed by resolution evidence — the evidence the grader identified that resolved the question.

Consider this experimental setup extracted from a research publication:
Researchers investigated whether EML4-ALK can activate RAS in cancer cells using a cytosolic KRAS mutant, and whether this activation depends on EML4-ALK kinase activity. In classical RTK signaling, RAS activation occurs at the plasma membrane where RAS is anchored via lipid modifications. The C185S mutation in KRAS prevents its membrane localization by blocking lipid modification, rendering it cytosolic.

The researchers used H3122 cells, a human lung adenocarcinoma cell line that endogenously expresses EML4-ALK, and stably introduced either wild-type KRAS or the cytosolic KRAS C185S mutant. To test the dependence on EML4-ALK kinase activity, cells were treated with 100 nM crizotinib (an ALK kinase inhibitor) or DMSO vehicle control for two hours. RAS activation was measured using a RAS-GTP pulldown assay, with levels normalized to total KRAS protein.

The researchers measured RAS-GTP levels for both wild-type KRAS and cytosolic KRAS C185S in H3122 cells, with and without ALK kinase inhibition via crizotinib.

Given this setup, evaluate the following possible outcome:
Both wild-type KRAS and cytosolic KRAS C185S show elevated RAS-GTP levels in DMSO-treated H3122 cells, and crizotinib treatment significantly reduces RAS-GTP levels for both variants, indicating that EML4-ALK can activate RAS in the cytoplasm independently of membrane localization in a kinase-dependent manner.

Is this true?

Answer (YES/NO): YES